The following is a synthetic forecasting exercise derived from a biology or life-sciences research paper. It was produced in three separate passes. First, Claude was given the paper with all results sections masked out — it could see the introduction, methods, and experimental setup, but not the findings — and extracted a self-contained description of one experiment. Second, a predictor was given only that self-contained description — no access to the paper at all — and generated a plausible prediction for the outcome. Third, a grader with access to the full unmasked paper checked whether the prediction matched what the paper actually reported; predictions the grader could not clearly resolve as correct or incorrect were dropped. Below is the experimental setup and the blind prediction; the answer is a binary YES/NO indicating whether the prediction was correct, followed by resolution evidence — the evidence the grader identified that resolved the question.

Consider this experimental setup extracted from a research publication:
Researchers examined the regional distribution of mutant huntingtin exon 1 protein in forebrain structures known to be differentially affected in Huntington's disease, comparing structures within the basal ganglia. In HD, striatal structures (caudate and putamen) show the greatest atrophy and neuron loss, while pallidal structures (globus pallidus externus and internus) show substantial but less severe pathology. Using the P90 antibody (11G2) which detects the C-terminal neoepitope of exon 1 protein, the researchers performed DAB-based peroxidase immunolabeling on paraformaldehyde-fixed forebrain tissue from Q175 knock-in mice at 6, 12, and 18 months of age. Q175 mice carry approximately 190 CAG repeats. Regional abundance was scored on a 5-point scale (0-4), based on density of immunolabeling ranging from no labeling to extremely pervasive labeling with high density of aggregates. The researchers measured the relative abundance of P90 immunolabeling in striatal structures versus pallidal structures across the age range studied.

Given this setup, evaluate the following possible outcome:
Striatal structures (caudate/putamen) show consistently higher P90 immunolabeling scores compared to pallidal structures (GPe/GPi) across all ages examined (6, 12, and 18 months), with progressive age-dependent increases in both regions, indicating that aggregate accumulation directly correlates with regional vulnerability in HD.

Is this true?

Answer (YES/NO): YES